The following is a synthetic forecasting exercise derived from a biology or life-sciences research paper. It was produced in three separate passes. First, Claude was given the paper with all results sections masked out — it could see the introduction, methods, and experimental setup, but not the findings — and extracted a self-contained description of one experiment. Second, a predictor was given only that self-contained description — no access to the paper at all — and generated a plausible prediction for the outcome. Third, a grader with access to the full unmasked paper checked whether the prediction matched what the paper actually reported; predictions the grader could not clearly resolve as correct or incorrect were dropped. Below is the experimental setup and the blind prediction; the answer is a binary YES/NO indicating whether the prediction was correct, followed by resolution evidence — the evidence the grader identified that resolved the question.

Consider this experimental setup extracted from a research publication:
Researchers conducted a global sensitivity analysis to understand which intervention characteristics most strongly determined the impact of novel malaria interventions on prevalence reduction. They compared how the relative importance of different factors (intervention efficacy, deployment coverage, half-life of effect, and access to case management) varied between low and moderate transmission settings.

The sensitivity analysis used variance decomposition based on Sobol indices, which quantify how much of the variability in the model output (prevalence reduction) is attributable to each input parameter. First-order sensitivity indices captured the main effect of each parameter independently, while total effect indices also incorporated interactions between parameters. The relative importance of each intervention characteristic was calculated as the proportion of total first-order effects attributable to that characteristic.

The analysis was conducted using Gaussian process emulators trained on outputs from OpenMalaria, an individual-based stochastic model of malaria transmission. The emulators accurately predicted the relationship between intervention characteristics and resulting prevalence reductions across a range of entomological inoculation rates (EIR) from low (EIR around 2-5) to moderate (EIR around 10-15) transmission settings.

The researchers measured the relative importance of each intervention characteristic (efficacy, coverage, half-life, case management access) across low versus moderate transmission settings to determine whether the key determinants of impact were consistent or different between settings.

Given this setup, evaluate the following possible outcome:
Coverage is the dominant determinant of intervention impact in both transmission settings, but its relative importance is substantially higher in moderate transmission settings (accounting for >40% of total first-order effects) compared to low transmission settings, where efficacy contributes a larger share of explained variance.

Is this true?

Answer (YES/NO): NO